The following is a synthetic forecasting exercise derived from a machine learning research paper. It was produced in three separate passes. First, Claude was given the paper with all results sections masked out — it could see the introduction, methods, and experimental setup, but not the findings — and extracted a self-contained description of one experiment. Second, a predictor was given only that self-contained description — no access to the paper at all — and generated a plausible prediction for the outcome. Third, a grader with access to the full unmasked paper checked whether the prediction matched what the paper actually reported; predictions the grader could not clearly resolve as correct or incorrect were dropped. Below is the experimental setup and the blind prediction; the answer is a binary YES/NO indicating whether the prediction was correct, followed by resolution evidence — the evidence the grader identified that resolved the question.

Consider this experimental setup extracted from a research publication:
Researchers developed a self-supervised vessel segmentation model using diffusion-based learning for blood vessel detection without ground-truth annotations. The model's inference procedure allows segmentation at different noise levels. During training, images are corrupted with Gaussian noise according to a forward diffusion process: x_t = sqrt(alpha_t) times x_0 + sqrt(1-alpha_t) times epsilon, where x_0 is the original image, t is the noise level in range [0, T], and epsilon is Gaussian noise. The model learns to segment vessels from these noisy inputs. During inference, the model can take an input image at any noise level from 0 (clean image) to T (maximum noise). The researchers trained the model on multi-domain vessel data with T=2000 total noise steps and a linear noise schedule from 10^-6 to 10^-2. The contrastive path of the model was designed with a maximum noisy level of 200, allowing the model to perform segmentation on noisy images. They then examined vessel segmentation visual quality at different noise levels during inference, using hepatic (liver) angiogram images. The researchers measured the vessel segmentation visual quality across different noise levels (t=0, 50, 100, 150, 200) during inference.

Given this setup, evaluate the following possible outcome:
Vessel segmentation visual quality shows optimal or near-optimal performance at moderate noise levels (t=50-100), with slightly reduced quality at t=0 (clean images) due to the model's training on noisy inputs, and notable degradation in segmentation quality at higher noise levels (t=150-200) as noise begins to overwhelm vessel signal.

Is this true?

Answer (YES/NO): NO